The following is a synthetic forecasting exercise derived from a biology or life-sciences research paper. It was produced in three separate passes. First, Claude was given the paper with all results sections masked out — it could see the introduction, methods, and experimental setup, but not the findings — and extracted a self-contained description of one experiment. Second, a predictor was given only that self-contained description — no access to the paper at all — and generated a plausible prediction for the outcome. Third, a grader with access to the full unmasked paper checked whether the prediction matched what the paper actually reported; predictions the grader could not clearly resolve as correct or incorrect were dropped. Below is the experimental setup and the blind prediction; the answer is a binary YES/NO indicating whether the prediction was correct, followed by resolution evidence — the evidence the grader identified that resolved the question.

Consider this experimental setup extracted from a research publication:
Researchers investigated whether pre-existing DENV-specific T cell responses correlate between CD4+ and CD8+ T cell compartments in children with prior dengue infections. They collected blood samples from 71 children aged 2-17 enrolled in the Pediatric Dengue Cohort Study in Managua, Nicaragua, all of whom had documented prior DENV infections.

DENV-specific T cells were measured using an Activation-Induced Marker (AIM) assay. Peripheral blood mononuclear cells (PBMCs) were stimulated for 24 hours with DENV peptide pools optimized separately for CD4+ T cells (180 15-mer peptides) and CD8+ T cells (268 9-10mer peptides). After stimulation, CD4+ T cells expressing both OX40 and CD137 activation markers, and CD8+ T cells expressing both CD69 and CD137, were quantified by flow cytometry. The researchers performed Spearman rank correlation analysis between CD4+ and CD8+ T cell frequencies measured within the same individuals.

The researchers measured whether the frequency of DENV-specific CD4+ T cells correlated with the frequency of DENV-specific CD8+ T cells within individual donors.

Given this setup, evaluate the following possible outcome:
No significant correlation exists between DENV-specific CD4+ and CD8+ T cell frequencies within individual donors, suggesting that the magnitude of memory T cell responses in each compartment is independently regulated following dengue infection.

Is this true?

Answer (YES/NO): NO